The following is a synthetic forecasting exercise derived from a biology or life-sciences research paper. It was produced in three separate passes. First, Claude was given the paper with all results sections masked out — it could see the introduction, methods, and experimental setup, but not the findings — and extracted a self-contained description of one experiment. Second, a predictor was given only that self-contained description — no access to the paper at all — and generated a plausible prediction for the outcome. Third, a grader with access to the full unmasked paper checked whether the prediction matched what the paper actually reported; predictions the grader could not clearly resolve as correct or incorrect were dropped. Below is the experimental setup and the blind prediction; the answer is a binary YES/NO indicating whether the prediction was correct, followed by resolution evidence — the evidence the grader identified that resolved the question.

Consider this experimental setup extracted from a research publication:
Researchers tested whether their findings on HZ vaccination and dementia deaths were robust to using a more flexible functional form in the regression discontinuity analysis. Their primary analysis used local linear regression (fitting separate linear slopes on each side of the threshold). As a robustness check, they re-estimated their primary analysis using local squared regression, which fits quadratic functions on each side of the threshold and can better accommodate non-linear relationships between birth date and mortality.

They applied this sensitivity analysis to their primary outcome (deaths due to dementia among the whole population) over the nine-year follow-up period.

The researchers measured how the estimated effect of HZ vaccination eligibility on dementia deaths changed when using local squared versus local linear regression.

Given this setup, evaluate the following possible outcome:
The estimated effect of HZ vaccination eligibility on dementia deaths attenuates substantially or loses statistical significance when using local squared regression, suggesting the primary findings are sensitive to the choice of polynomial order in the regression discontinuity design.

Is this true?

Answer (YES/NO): NO